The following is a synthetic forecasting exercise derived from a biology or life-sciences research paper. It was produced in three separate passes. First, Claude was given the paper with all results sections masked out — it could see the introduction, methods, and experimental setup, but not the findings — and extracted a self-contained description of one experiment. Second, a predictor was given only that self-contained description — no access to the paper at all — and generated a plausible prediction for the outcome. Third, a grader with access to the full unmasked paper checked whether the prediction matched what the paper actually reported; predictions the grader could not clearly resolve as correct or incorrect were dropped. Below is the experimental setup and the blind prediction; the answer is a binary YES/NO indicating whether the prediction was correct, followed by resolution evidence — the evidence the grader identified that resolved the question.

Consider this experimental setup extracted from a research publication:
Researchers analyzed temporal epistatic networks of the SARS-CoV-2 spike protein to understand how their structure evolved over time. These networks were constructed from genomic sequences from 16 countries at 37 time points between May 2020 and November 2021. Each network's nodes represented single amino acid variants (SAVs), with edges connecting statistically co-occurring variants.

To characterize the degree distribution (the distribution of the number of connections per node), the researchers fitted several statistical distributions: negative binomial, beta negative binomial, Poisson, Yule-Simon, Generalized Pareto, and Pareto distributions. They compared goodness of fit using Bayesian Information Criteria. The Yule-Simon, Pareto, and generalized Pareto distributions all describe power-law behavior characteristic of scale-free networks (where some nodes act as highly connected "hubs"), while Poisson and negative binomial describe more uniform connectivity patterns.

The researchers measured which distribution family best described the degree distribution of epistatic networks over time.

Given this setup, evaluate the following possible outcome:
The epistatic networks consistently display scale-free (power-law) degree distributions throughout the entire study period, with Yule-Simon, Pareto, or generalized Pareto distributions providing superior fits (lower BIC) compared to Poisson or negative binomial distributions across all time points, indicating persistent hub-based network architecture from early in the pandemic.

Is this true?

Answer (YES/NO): NO